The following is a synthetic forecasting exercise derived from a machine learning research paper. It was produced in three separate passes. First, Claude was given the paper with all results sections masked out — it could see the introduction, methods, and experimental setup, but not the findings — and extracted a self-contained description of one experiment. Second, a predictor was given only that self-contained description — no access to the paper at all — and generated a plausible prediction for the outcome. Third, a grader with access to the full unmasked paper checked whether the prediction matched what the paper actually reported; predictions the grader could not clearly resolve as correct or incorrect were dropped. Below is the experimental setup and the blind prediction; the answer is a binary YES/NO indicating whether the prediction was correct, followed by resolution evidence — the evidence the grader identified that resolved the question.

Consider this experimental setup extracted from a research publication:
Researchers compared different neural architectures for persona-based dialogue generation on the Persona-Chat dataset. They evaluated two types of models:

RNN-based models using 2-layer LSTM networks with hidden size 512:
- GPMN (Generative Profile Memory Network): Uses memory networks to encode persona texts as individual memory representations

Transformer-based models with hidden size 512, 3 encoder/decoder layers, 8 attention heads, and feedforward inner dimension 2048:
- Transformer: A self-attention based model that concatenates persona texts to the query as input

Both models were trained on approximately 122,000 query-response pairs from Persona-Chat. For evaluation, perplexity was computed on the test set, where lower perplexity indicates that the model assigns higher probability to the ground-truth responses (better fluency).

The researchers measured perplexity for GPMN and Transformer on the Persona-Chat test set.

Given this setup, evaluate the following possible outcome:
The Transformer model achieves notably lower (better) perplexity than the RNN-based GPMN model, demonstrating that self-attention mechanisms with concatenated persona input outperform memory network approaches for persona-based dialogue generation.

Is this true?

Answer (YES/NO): YES